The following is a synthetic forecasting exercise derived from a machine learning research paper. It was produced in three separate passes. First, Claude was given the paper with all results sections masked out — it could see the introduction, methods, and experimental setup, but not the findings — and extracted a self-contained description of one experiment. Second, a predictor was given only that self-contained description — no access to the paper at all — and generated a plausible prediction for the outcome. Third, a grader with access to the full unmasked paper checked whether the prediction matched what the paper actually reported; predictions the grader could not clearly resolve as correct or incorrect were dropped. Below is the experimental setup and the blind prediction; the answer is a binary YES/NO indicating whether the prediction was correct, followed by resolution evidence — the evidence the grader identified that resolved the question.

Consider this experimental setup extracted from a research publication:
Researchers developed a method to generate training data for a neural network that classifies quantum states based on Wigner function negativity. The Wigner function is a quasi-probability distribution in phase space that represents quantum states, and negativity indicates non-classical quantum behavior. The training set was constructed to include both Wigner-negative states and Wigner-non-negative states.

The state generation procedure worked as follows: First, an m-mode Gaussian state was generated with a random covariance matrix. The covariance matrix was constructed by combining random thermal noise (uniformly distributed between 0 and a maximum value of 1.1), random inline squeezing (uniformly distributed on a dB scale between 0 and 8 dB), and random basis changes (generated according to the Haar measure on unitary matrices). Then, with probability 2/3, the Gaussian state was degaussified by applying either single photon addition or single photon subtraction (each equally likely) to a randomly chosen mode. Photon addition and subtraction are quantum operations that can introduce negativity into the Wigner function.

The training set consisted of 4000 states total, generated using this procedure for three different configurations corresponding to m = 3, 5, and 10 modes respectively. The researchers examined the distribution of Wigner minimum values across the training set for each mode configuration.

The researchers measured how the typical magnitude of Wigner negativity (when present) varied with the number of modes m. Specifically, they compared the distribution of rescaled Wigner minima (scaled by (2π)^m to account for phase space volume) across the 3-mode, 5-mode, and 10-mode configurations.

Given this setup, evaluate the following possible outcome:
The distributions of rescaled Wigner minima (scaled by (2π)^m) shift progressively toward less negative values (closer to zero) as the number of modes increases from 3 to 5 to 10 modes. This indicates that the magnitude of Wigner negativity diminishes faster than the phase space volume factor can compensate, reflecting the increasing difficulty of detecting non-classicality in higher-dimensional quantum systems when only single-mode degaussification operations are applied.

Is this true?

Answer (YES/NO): YES